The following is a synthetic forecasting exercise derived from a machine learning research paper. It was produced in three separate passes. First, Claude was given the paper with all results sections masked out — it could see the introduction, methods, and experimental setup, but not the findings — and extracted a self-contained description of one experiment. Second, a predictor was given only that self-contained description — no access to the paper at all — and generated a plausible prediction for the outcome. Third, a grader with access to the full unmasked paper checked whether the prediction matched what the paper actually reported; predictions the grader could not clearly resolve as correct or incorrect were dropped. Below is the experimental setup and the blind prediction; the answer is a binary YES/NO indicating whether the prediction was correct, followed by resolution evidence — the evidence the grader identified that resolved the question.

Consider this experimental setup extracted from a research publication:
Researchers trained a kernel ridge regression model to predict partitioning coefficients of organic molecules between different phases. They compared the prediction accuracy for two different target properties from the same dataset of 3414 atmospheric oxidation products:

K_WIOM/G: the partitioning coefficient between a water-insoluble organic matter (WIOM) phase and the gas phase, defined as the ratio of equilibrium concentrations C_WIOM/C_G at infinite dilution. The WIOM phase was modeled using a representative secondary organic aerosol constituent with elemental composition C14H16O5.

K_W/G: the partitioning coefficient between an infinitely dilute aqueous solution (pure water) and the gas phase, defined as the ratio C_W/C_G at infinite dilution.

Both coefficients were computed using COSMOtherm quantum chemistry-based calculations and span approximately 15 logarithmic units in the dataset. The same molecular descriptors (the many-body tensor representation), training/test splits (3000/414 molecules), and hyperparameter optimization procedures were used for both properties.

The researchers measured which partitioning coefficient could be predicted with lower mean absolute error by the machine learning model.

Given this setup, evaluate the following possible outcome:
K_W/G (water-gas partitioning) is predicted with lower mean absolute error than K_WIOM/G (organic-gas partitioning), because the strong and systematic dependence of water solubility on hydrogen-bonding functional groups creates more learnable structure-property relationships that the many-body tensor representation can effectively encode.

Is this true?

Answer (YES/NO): NO